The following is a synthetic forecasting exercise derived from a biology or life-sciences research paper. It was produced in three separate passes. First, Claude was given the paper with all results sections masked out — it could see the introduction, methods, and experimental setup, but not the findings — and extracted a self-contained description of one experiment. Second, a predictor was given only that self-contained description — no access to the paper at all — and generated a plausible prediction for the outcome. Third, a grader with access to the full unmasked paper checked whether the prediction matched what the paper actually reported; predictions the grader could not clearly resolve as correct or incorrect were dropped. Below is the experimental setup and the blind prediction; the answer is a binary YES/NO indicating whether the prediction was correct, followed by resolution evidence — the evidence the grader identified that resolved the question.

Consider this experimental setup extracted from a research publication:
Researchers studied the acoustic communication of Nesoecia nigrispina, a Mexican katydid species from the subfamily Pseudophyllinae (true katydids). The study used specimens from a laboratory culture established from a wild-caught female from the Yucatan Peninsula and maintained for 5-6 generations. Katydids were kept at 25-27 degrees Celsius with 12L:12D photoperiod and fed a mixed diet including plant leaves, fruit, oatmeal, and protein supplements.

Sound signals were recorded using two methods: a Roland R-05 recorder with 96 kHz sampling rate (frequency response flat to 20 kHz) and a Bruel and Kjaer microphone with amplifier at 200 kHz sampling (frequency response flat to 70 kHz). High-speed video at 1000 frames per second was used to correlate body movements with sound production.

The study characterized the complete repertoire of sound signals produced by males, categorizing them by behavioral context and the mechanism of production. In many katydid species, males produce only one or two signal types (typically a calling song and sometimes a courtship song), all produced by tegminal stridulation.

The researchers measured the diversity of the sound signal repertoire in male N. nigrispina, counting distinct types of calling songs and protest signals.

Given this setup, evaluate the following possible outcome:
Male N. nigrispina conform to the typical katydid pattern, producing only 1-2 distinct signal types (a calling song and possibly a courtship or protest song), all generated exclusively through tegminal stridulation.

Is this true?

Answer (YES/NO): NO